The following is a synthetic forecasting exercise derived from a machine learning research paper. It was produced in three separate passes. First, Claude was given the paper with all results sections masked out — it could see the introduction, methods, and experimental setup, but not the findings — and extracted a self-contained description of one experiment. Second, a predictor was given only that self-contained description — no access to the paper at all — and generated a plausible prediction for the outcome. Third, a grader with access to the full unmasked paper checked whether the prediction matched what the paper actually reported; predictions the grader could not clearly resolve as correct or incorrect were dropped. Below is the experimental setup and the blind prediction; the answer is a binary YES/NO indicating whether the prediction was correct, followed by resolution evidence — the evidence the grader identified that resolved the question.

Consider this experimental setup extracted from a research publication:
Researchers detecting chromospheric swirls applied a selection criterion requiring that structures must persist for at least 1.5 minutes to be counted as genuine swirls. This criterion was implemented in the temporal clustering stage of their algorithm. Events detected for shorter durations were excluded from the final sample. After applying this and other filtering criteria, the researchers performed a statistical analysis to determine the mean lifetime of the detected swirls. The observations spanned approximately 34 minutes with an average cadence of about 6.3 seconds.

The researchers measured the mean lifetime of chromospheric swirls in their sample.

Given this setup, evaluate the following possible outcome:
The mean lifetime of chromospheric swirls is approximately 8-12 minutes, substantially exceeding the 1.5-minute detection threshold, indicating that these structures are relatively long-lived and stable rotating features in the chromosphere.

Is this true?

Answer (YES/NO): YES